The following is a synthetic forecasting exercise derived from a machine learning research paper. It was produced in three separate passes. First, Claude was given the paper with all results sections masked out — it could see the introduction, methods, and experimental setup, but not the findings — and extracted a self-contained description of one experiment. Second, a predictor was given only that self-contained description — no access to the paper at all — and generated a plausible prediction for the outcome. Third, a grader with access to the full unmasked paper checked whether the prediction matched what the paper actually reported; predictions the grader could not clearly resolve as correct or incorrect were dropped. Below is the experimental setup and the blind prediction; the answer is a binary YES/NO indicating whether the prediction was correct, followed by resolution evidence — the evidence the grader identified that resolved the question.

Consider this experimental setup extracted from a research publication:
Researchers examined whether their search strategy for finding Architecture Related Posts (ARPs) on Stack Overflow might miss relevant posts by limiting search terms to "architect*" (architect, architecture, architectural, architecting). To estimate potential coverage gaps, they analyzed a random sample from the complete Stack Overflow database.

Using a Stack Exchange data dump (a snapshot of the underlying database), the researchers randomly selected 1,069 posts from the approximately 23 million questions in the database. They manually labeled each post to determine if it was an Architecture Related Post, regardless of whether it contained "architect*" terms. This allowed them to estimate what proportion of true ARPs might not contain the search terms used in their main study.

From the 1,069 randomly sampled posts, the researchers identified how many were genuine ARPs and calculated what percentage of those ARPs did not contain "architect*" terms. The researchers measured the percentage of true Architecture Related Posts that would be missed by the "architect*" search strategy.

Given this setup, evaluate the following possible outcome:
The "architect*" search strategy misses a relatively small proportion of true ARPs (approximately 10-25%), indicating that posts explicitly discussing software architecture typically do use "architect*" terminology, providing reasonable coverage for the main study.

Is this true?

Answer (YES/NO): YES